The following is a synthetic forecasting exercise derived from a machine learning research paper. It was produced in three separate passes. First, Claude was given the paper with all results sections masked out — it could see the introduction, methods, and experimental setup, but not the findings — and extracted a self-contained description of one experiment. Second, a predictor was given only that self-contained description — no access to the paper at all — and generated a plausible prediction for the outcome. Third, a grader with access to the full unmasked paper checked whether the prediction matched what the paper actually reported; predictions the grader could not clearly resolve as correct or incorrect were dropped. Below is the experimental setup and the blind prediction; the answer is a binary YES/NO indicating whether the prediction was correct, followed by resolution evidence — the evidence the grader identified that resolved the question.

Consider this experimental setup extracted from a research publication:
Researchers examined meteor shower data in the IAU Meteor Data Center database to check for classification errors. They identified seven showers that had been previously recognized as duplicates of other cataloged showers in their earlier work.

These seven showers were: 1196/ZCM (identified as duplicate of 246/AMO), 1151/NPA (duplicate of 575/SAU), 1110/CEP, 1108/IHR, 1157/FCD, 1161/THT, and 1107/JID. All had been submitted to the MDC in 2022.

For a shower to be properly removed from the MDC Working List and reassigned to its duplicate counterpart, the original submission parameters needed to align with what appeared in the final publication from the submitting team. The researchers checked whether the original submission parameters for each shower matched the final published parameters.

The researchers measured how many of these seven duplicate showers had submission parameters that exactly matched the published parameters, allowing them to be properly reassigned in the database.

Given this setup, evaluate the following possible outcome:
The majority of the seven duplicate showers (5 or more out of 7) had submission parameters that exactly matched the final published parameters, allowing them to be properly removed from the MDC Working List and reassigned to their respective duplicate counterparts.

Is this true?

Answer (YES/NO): NO